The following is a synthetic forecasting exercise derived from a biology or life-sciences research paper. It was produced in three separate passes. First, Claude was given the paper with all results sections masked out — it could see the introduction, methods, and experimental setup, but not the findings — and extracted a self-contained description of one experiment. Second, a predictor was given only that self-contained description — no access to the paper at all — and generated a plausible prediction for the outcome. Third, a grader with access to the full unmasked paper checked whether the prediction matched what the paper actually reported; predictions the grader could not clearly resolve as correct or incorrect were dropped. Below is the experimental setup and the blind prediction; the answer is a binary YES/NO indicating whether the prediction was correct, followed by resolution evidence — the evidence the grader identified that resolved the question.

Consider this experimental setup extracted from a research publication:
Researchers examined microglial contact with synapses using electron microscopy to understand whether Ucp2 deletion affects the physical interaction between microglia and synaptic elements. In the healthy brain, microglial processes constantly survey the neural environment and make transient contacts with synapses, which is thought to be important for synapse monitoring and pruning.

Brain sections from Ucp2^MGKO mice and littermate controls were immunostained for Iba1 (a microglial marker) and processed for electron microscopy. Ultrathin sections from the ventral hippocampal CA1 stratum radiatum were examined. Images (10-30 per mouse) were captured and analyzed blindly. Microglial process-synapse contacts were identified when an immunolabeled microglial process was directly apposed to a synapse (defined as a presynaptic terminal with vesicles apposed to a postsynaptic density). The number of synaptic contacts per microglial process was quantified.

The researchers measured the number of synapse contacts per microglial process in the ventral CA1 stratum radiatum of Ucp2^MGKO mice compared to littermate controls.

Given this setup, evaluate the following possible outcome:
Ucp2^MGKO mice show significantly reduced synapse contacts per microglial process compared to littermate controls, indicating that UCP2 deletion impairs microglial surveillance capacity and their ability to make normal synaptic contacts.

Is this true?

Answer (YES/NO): YES